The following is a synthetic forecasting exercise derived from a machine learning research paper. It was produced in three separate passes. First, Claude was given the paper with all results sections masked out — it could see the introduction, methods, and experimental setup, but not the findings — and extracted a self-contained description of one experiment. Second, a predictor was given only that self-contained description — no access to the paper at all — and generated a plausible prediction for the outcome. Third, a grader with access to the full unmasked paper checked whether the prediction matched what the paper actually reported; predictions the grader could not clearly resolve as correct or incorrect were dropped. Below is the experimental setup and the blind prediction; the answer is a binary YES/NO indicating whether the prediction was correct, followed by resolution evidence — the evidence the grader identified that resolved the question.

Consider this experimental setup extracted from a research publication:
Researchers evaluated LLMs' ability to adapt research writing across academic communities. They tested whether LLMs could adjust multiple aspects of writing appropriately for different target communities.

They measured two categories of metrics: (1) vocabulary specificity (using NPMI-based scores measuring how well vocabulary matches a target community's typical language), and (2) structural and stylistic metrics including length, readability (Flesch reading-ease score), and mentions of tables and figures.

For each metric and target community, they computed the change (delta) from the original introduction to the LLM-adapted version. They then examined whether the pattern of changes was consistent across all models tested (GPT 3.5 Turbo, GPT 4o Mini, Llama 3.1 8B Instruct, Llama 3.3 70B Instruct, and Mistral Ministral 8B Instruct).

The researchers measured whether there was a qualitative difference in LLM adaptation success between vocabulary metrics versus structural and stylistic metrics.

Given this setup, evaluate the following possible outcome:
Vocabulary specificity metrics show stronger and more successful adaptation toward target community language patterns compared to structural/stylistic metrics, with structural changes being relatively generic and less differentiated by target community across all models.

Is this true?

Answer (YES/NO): YES